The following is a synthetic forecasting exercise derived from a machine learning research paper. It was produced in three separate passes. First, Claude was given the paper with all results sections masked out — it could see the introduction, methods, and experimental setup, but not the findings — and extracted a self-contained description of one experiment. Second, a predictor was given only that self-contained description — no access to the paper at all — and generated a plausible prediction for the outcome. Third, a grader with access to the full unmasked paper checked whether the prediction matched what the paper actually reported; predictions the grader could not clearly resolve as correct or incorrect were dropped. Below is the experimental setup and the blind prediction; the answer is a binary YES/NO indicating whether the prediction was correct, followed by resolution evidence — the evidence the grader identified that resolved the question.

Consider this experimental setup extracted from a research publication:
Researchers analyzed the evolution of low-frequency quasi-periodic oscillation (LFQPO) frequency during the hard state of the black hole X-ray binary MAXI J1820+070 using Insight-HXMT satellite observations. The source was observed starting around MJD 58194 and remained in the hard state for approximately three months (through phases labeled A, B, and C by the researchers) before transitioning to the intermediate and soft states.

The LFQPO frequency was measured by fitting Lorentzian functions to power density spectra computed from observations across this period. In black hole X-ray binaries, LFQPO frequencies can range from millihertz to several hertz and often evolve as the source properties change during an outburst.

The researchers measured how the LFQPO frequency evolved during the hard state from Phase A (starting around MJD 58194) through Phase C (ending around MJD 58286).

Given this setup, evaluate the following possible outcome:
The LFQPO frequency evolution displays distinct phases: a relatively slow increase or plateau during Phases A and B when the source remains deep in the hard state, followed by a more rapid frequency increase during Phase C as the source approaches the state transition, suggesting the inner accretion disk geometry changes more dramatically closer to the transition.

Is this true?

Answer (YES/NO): NO